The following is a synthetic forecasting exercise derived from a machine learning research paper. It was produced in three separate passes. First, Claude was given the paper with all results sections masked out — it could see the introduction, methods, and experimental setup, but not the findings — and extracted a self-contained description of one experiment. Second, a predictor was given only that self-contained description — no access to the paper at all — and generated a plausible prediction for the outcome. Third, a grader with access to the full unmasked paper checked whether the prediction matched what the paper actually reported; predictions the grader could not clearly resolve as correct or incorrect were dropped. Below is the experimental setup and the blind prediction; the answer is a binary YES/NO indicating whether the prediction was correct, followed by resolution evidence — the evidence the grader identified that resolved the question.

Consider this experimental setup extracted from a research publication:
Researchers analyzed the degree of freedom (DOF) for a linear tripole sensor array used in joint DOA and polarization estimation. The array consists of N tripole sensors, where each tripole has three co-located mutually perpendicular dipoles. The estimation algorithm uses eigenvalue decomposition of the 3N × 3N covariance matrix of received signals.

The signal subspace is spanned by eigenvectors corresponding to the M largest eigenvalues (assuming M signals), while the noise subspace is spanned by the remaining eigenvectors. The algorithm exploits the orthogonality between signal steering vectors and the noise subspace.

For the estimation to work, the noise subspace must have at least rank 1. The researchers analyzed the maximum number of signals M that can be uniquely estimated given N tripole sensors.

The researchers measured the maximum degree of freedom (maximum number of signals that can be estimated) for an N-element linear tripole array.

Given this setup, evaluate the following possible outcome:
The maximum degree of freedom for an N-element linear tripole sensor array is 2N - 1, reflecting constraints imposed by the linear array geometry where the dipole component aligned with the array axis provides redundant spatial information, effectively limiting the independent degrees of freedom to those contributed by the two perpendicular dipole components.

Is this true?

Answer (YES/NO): NO